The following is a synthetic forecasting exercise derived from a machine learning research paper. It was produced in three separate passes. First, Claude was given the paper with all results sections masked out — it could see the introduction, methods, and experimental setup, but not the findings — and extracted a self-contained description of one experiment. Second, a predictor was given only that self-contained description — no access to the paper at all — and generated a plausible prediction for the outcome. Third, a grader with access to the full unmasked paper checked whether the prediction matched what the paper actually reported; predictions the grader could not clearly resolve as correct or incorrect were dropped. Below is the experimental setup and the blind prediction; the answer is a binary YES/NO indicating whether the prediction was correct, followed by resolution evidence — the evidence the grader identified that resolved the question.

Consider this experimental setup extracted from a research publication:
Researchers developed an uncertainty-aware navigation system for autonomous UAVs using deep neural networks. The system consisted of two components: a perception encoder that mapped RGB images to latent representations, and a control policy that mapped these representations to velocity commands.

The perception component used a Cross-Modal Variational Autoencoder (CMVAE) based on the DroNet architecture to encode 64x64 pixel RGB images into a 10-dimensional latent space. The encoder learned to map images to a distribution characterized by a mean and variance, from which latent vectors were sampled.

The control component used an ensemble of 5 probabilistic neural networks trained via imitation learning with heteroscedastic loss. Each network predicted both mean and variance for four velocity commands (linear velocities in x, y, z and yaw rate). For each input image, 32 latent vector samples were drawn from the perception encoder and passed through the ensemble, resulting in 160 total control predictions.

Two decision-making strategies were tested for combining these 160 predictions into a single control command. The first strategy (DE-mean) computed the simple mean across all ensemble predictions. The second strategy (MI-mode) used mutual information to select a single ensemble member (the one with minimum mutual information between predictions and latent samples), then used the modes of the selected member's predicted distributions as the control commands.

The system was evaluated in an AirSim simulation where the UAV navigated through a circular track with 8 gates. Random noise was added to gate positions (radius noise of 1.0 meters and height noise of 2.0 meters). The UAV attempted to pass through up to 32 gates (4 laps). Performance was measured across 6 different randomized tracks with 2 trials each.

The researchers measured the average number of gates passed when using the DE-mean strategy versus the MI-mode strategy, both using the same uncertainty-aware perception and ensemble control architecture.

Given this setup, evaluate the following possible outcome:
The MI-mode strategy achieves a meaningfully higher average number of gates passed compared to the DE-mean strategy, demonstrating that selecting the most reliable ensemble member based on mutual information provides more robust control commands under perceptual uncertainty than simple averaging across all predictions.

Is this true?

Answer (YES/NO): YES